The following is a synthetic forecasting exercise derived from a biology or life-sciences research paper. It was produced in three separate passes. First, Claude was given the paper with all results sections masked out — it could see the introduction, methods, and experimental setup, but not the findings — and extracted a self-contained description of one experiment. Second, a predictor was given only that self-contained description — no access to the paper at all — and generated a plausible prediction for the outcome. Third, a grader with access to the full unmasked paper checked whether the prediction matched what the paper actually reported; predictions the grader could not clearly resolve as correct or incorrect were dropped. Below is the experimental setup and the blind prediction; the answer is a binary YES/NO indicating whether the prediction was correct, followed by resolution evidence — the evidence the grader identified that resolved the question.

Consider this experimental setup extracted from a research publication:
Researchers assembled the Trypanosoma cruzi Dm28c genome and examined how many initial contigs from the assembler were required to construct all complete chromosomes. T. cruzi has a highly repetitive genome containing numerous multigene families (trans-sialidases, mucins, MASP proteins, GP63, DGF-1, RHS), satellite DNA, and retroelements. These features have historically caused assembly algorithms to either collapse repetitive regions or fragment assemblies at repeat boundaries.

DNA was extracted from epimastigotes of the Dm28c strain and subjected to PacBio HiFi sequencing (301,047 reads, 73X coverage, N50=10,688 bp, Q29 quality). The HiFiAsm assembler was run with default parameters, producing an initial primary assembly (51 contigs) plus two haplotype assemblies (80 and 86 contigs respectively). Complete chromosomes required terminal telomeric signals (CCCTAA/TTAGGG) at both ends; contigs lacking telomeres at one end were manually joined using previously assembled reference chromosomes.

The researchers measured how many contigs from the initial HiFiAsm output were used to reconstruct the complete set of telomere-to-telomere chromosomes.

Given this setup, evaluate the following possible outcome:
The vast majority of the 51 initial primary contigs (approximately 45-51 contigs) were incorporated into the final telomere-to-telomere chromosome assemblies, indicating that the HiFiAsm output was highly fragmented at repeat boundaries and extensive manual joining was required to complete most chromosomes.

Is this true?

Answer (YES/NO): NO